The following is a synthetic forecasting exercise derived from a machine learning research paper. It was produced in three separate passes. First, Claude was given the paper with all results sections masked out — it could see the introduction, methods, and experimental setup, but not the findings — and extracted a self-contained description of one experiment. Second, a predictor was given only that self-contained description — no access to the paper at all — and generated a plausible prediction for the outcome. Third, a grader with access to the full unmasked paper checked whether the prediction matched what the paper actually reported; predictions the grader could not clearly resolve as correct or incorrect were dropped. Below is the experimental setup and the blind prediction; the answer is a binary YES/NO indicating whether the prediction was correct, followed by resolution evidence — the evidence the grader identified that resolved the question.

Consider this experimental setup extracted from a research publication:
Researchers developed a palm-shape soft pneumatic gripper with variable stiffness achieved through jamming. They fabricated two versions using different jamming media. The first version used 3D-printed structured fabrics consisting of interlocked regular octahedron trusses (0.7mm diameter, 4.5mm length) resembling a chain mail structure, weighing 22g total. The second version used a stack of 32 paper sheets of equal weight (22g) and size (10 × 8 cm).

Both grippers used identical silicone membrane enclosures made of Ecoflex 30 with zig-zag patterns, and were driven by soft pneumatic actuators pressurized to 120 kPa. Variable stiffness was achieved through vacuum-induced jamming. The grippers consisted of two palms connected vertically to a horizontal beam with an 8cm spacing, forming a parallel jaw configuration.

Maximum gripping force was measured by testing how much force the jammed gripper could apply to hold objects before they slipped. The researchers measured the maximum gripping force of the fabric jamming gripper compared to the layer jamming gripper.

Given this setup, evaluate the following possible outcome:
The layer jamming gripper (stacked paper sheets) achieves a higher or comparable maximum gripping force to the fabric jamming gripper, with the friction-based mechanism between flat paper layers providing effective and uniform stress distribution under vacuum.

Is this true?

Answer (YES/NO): YES